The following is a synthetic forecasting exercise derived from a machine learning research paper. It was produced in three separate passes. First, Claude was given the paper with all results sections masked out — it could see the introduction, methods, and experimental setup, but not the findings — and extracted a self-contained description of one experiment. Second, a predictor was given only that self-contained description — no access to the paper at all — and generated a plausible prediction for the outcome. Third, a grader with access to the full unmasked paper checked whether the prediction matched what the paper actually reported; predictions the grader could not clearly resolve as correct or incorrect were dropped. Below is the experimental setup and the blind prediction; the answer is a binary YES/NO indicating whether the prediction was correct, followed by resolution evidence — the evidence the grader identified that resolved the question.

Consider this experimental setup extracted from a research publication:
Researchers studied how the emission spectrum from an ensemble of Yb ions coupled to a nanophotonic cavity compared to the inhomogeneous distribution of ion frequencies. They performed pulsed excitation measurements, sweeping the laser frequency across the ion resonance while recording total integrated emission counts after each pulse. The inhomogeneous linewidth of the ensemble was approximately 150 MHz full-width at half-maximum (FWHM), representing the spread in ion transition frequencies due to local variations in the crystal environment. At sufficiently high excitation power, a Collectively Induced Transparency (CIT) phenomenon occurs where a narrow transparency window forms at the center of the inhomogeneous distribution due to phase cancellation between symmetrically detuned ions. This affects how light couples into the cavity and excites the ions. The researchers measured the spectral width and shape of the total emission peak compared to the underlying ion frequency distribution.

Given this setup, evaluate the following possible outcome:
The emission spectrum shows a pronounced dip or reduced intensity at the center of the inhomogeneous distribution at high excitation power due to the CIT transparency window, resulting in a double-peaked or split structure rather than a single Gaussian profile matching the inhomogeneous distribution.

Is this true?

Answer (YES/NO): NO